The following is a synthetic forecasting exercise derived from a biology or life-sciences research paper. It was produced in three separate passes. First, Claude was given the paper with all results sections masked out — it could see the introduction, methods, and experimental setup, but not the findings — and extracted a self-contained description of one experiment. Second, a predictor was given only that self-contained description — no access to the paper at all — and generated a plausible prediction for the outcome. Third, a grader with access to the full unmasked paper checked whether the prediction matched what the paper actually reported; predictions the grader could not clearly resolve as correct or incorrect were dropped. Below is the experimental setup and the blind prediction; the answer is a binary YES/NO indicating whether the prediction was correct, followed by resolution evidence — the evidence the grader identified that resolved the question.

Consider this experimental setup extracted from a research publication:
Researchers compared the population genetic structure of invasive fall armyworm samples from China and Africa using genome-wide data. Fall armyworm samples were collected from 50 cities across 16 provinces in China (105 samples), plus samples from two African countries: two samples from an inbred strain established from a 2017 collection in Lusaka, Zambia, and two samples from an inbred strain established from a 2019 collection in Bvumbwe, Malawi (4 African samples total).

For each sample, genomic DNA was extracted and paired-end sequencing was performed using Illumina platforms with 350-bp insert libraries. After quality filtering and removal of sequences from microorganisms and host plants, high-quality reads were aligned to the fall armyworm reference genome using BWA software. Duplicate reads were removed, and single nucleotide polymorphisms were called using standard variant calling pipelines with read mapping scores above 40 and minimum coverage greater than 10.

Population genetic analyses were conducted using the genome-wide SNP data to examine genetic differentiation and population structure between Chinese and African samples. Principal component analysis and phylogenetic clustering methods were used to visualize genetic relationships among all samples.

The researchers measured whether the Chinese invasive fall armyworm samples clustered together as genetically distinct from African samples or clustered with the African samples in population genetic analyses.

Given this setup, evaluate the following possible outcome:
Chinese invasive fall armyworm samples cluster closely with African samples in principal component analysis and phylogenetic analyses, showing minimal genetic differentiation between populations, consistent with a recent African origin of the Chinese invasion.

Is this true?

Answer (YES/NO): YES